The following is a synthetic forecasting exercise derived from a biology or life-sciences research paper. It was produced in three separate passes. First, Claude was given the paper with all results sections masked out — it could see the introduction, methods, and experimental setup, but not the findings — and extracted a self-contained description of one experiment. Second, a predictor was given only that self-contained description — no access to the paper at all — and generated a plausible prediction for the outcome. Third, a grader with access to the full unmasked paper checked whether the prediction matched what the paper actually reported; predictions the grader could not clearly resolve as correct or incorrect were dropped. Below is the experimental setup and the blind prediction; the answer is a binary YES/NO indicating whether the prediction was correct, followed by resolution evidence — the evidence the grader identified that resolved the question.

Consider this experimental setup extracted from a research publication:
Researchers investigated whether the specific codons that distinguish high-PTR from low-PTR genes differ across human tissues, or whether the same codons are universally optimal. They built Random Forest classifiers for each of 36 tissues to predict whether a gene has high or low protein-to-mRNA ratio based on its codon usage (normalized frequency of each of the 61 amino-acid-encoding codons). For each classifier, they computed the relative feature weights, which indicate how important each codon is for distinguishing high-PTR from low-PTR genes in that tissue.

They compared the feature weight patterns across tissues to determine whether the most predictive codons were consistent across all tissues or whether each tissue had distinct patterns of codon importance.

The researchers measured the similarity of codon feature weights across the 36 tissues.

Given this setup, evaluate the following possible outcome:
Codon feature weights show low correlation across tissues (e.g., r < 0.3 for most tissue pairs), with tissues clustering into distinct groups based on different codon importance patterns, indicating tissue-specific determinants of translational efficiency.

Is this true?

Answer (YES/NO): NO